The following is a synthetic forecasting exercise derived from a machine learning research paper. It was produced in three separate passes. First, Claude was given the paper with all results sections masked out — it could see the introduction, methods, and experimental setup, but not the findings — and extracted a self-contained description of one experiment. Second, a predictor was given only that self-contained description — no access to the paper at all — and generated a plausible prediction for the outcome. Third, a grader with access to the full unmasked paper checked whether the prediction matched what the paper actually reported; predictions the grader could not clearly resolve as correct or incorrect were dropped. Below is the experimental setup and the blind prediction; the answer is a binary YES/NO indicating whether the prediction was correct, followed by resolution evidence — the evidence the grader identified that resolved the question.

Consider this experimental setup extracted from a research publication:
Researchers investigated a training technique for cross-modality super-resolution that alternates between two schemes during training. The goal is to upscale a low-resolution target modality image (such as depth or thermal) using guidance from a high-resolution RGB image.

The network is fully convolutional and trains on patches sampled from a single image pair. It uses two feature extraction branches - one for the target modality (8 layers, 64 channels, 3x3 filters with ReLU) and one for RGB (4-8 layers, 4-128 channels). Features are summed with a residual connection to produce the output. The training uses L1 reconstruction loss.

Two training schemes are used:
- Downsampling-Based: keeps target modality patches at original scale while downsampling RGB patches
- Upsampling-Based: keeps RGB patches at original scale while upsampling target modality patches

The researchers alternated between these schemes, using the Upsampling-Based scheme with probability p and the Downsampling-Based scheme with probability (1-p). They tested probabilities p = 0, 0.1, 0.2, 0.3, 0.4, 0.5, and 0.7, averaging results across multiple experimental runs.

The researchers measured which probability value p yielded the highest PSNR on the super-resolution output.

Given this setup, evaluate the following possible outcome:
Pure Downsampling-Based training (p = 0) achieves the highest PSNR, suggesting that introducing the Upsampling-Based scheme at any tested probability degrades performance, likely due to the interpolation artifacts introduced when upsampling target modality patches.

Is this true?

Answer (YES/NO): NO